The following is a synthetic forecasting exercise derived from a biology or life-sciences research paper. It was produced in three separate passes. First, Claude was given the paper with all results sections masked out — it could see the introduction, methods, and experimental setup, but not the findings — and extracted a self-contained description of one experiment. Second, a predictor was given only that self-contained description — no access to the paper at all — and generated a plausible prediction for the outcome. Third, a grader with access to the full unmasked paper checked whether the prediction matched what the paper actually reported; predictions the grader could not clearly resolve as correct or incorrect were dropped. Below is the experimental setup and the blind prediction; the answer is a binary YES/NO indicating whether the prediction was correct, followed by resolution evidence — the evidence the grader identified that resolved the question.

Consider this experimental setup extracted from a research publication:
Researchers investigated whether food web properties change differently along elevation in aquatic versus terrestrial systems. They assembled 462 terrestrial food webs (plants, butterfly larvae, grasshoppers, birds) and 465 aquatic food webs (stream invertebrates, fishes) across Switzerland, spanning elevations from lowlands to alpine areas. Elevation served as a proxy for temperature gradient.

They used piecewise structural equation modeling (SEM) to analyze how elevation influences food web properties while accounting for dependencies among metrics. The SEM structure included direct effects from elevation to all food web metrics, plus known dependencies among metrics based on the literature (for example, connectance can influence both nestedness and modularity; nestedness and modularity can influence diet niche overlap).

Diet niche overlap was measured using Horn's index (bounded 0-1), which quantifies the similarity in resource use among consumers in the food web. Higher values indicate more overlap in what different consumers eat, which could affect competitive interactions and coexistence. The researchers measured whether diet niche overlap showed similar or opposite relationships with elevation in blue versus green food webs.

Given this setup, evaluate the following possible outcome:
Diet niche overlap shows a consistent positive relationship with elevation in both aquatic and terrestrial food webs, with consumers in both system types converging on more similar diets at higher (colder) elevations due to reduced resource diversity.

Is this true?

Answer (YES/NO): NO